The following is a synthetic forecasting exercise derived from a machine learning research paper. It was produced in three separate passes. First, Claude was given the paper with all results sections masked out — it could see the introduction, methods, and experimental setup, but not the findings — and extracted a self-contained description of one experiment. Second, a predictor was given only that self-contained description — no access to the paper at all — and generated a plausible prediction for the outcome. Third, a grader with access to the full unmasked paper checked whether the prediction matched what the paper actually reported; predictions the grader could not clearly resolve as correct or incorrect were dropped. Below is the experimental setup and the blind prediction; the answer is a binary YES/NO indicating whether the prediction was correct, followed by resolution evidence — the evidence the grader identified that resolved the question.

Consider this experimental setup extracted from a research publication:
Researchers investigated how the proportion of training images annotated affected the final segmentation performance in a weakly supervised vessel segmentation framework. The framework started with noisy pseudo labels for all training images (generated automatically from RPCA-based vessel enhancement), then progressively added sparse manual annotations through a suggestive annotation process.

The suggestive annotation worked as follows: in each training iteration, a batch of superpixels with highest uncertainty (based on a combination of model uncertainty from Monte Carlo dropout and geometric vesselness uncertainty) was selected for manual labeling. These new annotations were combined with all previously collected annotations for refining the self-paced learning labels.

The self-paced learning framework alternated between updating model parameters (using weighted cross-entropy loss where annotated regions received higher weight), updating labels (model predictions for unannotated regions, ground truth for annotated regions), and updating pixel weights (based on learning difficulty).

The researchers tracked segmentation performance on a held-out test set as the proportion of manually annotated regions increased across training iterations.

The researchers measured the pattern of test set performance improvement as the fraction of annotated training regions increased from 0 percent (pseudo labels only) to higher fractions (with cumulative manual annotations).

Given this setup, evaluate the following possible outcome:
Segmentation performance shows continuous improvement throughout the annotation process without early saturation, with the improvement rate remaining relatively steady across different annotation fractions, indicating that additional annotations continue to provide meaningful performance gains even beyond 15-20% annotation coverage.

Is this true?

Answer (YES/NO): NO